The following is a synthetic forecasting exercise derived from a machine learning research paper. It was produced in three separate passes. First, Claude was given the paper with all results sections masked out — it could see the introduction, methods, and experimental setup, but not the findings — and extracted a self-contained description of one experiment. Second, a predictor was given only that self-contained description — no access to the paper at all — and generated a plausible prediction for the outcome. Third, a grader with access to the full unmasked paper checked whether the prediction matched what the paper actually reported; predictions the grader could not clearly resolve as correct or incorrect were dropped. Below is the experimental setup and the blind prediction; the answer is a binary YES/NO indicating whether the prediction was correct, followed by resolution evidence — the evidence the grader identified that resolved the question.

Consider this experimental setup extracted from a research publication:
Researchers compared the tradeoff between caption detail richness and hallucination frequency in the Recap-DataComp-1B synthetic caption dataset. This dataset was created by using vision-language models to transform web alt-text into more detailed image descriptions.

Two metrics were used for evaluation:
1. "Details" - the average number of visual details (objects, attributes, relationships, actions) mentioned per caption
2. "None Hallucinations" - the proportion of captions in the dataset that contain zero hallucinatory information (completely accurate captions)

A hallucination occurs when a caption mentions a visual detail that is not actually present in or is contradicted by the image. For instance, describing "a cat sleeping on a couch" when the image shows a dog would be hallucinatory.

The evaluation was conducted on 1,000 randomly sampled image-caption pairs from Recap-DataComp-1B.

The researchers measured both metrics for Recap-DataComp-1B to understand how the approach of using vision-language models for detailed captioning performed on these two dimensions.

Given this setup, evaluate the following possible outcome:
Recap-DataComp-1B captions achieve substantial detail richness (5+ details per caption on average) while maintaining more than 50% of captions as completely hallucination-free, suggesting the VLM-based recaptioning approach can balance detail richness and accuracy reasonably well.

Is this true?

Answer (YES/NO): NO